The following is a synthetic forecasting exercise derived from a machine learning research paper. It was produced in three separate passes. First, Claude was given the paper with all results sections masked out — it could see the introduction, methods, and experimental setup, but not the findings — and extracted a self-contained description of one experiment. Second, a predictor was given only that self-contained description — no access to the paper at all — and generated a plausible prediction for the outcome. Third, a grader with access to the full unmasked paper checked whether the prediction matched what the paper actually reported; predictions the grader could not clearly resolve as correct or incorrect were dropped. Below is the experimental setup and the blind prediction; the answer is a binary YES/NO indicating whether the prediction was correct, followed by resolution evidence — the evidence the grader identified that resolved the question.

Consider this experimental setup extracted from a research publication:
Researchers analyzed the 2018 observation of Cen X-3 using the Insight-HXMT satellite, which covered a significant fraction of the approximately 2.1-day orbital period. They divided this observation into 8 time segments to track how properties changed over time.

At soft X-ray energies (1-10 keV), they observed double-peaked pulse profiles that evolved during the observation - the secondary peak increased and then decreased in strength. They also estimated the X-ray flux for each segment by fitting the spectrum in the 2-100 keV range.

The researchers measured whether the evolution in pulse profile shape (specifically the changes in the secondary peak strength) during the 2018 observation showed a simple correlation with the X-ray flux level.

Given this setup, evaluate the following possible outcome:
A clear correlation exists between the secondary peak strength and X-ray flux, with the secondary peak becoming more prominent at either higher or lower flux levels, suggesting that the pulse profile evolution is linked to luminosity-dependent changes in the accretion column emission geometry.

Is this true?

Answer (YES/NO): NO